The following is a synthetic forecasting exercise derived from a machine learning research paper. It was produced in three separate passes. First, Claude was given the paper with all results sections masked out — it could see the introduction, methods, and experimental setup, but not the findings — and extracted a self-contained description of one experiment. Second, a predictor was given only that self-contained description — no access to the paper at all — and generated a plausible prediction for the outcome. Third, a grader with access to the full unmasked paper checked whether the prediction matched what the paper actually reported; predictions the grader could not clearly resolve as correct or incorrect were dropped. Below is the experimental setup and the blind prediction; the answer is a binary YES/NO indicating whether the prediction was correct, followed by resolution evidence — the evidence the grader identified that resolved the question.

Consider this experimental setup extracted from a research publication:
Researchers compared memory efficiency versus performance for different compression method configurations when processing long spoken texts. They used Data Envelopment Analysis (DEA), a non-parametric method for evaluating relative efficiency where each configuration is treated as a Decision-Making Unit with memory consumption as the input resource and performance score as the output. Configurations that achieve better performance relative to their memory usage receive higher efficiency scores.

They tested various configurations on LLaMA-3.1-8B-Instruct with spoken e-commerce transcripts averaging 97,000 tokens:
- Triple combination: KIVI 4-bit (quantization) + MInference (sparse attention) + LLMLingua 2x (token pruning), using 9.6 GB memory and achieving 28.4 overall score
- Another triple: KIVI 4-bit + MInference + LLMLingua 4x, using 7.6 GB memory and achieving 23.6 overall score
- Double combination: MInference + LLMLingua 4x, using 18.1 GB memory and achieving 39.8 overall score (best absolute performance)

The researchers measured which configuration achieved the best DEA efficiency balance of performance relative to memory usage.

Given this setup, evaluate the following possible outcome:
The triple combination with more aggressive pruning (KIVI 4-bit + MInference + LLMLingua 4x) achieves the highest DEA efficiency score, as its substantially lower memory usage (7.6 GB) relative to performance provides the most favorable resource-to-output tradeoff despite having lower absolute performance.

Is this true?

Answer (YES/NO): NO